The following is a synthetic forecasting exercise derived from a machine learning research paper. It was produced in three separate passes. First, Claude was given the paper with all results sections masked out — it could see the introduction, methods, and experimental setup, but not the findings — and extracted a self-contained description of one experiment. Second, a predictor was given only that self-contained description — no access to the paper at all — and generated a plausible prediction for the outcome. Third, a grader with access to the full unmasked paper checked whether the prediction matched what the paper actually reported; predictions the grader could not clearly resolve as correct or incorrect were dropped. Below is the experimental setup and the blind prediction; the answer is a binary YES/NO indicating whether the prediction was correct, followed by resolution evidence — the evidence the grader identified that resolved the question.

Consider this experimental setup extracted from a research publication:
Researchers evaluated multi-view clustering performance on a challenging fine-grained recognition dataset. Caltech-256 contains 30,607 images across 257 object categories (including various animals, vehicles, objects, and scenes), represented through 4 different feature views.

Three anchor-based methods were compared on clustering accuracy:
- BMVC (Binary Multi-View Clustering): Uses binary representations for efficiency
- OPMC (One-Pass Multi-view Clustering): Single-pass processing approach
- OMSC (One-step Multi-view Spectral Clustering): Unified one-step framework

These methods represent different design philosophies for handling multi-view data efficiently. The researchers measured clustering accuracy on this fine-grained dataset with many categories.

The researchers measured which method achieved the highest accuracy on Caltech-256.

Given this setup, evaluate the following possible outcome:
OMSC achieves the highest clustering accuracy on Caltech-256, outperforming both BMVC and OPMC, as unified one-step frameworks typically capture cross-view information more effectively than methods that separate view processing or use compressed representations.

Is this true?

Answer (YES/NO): YES